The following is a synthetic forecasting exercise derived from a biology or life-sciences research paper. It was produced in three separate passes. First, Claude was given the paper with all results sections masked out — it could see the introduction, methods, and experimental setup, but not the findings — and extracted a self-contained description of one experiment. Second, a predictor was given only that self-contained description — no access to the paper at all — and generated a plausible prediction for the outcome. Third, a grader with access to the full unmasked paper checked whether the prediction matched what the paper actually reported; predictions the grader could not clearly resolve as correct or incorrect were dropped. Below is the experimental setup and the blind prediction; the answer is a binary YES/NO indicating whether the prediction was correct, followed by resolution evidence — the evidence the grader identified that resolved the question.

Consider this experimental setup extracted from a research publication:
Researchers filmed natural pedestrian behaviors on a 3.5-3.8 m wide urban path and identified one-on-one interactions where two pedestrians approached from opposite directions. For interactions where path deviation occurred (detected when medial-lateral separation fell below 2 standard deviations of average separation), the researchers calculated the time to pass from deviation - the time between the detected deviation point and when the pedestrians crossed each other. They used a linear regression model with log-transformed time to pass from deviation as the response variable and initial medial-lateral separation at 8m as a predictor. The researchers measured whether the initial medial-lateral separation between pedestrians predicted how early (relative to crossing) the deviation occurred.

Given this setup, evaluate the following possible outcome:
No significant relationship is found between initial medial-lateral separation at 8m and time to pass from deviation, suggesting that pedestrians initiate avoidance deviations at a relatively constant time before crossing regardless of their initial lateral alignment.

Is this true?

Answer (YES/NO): NO